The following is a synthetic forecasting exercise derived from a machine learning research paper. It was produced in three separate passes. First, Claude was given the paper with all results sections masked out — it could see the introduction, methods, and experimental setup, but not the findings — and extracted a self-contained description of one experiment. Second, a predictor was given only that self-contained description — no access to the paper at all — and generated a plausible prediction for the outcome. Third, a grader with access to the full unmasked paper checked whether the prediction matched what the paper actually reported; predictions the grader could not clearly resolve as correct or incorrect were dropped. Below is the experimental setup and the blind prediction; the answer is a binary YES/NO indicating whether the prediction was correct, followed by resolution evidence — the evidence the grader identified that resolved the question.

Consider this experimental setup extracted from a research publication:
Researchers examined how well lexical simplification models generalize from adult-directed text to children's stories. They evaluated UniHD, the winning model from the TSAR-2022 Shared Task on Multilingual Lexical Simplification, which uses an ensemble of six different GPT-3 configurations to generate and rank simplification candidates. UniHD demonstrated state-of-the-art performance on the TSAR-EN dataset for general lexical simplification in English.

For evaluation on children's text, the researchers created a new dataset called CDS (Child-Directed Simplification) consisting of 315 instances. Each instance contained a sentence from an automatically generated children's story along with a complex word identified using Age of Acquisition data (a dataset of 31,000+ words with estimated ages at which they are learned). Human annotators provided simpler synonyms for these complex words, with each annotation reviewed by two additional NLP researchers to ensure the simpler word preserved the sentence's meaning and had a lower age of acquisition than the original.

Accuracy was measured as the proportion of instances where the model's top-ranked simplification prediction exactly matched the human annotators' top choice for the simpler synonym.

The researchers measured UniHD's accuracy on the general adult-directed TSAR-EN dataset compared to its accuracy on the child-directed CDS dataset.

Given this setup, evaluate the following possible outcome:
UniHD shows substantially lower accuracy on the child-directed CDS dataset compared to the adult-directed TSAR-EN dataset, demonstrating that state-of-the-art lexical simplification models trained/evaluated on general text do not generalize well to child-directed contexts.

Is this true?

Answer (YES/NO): YES